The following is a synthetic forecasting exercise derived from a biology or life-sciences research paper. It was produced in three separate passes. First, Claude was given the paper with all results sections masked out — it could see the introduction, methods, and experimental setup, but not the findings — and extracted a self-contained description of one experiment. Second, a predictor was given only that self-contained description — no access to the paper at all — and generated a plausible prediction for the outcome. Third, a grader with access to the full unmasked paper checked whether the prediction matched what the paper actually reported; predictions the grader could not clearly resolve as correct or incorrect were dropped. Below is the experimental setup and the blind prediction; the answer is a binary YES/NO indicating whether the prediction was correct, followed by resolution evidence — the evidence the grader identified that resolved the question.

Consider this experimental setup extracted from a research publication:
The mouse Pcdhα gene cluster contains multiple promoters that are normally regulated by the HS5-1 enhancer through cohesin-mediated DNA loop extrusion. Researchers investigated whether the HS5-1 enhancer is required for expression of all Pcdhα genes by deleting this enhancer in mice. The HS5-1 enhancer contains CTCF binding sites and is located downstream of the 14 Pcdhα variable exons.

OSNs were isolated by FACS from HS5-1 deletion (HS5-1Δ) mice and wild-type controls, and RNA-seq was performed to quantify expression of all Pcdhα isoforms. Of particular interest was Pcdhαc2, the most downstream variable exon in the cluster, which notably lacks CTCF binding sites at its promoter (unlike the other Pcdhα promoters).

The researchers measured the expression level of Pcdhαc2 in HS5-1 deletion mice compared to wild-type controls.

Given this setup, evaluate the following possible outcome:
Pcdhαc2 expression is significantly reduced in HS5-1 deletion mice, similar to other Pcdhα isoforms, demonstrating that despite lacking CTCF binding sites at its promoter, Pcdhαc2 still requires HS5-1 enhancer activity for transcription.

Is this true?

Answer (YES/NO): NO